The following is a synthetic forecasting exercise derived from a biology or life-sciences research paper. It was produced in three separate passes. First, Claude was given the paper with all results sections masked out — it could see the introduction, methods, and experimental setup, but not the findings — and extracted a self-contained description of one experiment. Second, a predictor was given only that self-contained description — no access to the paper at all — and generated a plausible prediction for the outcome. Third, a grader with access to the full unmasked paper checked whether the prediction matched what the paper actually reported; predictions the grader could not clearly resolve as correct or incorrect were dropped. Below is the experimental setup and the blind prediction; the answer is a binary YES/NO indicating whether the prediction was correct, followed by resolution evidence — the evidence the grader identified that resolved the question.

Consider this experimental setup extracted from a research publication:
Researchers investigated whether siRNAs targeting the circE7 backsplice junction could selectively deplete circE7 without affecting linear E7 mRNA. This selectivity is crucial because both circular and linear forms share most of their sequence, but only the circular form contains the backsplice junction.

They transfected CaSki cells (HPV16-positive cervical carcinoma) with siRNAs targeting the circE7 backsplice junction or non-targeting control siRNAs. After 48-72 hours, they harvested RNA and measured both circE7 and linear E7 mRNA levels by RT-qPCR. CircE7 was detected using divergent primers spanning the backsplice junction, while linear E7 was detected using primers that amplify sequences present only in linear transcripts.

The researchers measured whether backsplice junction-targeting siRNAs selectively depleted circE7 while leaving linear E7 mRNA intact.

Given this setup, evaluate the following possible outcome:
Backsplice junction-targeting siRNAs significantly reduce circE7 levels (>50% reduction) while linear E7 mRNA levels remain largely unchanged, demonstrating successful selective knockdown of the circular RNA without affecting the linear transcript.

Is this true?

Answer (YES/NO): YES